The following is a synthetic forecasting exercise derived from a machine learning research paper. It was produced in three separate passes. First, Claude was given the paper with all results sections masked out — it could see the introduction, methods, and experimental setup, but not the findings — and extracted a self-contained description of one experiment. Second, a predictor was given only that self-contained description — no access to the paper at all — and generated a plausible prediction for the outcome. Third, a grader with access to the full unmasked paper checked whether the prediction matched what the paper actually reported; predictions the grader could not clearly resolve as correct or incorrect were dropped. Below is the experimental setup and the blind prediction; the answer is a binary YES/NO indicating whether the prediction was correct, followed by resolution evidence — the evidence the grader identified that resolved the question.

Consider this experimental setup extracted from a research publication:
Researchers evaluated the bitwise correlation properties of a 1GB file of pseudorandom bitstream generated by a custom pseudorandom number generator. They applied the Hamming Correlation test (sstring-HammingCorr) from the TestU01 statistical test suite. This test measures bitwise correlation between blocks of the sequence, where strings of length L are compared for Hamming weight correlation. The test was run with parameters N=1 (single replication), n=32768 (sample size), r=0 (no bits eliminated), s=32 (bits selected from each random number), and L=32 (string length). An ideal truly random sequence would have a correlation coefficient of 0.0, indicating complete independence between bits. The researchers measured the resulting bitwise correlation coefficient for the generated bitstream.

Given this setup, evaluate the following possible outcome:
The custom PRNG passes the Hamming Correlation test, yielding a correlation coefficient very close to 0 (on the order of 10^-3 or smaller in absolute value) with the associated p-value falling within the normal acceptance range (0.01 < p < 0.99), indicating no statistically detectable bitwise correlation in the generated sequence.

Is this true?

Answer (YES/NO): YES